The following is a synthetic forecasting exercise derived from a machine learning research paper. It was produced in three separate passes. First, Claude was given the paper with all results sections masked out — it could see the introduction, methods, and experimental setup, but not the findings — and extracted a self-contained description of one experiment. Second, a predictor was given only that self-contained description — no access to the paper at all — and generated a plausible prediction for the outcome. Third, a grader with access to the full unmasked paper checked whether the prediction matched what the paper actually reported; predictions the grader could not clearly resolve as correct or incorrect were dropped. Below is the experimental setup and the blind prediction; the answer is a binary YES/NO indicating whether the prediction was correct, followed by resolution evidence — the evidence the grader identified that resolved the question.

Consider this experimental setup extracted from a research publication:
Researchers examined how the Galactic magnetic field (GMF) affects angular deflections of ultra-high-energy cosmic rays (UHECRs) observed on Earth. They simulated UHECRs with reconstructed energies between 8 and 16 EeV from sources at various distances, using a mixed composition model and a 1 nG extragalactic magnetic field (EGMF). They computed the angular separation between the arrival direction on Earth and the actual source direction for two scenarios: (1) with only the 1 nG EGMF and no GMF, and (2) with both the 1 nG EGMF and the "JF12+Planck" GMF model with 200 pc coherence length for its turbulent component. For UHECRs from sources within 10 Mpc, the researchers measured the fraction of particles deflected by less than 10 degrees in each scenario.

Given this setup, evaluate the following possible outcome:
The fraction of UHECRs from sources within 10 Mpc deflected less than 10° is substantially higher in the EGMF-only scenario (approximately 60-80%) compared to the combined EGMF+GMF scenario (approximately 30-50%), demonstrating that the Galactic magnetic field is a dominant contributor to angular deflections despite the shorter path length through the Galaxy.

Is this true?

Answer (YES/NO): NO